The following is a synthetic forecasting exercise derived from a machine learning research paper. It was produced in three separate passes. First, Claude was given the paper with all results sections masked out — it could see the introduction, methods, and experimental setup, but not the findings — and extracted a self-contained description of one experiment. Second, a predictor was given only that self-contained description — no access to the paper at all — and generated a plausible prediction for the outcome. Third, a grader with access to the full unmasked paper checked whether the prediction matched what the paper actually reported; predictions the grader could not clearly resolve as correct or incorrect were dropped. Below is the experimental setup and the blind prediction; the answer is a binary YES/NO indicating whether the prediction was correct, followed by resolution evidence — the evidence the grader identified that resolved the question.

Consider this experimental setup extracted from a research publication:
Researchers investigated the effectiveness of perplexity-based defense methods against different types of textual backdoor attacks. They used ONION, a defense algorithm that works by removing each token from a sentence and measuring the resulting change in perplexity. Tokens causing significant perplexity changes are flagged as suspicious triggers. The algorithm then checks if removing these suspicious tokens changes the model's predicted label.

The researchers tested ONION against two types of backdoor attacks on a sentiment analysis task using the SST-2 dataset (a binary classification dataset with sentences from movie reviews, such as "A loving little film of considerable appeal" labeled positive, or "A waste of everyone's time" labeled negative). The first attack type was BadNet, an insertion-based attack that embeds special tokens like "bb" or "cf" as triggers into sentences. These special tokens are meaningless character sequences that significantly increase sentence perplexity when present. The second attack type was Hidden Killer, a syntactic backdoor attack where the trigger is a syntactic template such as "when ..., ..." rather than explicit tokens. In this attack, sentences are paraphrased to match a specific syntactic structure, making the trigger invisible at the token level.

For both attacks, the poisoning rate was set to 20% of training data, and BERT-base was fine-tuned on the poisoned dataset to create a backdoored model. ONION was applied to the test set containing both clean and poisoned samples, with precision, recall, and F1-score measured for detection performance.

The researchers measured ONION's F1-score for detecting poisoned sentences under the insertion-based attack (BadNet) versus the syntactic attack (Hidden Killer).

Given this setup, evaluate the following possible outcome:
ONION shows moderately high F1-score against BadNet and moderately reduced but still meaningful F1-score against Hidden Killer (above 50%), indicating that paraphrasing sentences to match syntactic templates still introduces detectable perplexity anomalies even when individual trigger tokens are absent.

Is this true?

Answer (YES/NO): NO